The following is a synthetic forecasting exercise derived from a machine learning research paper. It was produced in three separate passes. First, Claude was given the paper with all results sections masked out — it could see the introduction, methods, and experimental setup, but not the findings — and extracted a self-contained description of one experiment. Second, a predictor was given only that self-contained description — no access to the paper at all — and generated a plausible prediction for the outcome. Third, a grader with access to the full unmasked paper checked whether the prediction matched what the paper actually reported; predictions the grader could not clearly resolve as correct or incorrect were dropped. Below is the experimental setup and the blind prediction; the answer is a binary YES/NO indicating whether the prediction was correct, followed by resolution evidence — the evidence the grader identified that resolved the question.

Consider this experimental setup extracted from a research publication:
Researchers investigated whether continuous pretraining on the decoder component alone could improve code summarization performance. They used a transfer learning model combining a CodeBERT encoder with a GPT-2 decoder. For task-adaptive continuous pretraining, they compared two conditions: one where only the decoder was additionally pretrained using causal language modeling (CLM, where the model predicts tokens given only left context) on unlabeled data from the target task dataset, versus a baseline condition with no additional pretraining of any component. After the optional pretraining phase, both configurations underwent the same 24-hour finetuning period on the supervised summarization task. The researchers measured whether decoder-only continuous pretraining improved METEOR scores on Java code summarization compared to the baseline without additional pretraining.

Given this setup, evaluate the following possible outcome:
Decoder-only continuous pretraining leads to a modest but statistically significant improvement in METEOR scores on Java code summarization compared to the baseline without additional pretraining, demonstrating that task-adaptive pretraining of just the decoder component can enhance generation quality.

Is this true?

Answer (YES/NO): NO